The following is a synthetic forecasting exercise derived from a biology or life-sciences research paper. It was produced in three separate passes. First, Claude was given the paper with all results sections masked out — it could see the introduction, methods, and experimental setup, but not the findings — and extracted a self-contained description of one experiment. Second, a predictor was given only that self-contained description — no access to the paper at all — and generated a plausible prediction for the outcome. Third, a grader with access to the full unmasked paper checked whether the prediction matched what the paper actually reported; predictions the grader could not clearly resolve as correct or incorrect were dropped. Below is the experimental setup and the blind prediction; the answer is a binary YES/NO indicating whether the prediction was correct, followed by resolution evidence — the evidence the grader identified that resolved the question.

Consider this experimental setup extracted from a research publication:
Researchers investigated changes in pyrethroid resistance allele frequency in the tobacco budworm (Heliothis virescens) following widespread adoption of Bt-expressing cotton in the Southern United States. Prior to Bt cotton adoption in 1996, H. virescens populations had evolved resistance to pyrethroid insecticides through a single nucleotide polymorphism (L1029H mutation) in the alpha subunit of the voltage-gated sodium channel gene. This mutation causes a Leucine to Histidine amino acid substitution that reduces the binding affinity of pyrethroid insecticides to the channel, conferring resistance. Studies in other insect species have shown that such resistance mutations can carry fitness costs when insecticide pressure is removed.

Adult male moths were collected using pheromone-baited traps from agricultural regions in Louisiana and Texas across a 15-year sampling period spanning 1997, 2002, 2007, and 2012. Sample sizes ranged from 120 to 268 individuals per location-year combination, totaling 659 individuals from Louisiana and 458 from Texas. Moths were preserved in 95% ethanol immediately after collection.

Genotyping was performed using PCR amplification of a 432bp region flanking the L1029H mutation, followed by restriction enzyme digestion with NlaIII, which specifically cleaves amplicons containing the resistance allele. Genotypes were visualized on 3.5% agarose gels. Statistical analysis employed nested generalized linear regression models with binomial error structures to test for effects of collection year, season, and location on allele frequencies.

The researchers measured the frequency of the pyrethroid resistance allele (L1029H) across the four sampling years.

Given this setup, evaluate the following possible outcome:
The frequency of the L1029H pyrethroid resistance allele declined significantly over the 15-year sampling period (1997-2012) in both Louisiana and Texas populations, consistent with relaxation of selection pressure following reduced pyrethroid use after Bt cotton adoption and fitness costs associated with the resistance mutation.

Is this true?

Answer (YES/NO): YES